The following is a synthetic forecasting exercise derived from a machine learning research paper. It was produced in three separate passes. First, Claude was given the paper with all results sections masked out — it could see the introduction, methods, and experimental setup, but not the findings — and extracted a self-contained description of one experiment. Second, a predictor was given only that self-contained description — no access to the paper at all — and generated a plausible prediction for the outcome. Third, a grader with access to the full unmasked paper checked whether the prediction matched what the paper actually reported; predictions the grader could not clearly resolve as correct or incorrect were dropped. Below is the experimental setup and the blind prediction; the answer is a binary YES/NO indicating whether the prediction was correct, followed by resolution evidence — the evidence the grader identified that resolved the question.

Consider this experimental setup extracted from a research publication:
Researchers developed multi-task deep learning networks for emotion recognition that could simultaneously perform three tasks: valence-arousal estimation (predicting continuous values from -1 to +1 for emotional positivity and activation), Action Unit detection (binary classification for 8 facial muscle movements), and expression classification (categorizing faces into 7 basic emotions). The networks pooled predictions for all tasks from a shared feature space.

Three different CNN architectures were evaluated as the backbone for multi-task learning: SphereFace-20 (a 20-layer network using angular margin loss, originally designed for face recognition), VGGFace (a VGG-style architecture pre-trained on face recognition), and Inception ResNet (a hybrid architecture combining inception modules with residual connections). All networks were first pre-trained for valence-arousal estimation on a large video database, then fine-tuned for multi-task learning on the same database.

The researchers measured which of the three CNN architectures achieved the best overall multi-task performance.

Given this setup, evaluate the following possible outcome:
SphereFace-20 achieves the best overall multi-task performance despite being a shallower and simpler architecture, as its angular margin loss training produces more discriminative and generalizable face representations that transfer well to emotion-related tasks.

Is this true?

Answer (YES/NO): NO